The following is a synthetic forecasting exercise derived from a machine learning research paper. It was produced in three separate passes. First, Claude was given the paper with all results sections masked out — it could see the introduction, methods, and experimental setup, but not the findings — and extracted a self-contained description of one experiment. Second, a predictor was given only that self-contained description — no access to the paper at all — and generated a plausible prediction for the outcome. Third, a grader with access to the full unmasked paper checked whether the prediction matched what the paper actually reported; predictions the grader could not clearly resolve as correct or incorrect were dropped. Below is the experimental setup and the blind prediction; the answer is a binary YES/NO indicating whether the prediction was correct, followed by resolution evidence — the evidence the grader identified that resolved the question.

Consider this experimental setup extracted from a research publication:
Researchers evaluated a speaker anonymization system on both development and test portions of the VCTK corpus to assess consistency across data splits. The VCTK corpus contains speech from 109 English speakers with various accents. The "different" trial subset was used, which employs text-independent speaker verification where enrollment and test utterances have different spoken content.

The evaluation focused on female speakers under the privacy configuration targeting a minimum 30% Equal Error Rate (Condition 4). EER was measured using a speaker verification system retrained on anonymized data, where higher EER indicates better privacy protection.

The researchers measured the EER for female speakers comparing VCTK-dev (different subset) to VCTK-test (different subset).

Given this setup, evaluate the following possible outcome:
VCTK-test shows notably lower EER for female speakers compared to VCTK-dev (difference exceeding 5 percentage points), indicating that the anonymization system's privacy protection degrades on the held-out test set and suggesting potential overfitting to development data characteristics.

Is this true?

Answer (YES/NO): NO